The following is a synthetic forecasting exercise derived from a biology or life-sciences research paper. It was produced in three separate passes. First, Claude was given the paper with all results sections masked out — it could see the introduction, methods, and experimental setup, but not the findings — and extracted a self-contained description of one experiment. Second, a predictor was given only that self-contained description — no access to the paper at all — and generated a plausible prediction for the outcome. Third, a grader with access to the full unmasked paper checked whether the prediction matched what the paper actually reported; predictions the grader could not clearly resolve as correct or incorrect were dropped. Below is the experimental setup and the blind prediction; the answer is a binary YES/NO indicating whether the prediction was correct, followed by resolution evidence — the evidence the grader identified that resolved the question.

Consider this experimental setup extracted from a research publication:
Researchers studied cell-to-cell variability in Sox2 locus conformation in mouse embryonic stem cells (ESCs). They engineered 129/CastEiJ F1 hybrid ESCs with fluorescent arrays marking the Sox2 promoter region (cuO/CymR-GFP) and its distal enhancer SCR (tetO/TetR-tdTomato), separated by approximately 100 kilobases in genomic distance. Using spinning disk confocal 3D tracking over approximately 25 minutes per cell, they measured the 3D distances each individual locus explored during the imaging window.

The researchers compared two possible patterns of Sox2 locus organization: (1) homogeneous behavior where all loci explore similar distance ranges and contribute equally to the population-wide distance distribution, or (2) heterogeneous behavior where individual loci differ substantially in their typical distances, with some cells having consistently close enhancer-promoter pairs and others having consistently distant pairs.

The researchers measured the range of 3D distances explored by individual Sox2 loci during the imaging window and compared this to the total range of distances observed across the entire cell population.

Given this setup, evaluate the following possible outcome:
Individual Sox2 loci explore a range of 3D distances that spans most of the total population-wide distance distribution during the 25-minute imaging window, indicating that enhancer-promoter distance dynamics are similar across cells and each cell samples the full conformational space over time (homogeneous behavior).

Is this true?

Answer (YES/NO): NO